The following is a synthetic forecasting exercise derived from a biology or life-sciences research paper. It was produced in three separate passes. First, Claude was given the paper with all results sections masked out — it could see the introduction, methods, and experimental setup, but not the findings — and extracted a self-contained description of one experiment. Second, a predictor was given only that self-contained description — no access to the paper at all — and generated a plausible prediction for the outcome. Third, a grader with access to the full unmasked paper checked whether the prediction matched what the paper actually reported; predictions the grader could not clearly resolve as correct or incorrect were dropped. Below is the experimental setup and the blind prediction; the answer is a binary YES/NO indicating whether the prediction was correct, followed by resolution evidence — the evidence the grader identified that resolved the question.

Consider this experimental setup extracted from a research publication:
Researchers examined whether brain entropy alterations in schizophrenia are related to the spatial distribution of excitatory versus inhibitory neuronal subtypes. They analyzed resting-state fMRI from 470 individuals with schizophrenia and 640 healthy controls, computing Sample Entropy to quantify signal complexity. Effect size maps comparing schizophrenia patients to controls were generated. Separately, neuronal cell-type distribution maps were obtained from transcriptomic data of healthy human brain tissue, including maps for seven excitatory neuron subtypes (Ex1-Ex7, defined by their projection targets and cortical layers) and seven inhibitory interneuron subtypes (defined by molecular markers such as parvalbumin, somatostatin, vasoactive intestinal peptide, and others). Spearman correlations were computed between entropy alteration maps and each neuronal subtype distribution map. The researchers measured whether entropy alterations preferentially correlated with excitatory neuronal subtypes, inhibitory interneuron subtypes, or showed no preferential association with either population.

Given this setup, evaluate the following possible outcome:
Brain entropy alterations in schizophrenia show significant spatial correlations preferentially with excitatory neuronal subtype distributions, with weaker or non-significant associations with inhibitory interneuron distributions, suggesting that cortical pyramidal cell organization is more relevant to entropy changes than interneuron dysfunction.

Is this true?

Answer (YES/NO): NO